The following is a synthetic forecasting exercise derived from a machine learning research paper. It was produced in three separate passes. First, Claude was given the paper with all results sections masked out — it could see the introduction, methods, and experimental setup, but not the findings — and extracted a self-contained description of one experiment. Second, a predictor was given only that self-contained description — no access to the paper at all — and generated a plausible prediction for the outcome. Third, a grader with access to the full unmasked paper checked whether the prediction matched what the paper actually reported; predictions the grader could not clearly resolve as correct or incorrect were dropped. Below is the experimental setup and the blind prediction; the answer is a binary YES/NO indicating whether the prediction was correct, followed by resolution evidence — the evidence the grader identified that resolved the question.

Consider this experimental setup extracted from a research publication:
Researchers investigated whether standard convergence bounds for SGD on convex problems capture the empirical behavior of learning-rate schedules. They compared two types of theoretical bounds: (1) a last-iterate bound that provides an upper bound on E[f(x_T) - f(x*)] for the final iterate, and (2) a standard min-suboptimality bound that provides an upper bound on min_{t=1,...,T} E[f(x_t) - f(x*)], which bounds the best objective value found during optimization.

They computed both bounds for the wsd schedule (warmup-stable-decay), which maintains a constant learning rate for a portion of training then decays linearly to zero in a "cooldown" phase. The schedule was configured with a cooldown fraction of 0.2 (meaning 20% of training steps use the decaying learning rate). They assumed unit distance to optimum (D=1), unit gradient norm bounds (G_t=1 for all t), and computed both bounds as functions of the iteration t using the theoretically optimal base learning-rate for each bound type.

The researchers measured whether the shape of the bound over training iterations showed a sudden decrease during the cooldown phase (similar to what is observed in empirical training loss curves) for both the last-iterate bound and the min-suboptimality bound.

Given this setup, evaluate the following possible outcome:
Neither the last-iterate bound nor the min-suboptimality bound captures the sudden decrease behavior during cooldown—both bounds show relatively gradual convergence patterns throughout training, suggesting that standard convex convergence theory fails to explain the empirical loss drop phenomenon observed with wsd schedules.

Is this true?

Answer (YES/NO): NO